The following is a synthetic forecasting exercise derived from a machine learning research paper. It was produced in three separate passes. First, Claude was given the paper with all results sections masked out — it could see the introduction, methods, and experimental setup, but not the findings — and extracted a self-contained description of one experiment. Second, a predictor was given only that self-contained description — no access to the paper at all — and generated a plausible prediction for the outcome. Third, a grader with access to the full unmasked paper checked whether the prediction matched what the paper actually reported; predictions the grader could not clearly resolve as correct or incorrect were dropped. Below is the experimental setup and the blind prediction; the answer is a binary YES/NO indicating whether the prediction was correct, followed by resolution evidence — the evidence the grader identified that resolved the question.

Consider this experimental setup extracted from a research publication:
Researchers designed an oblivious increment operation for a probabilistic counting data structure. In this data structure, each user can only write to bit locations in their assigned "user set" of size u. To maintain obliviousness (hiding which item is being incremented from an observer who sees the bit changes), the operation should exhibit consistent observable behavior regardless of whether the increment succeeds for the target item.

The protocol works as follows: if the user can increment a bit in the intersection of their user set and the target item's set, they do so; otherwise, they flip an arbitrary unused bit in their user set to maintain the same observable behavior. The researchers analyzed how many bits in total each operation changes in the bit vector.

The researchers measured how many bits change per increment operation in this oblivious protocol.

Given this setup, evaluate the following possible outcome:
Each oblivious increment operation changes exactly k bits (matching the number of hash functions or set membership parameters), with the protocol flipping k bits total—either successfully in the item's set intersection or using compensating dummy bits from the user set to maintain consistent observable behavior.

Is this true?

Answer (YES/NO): NO